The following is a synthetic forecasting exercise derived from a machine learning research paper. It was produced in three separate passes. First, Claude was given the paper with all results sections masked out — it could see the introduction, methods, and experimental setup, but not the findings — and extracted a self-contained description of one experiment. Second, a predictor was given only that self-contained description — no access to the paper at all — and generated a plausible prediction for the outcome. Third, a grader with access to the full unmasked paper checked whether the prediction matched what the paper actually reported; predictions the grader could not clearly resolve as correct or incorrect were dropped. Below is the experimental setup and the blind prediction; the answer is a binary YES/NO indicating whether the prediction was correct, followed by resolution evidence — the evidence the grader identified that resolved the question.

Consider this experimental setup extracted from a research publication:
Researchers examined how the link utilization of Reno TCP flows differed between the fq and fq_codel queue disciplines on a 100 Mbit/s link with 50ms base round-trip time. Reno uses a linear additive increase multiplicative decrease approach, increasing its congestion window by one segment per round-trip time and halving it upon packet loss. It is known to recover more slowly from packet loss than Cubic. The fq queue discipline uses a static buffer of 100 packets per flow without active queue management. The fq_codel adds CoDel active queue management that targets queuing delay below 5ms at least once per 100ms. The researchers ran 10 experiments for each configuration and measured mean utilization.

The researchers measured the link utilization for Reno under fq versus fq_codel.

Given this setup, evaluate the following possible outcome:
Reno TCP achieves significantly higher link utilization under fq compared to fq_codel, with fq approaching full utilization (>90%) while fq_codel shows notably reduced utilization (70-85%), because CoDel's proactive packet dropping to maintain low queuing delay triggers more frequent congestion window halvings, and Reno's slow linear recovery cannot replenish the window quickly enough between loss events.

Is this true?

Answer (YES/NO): NO